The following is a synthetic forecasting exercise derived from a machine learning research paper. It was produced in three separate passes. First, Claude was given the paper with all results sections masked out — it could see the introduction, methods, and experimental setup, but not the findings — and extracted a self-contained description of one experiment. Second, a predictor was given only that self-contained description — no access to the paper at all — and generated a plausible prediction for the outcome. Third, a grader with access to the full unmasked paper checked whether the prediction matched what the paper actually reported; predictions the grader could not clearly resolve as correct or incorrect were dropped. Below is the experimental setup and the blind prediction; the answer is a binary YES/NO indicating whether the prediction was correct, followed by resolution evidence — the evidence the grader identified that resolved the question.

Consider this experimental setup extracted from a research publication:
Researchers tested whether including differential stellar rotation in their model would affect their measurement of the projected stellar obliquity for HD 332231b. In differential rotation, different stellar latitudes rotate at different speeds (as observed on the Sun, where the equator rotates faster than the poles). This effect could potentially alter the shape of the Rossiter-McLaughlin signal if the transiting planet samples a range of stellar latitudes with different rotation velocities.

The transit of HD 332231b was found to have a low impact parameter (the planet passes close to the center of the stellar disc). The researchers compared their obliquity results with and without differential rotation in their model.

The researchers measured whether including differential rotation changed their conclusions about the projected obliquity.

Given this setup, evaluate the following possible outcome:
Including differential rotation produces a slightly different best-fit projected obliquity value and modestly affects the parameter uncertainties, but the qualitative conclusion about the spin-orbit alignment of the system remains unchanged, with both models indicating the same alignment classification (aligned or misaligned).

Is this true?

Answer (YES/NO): NO